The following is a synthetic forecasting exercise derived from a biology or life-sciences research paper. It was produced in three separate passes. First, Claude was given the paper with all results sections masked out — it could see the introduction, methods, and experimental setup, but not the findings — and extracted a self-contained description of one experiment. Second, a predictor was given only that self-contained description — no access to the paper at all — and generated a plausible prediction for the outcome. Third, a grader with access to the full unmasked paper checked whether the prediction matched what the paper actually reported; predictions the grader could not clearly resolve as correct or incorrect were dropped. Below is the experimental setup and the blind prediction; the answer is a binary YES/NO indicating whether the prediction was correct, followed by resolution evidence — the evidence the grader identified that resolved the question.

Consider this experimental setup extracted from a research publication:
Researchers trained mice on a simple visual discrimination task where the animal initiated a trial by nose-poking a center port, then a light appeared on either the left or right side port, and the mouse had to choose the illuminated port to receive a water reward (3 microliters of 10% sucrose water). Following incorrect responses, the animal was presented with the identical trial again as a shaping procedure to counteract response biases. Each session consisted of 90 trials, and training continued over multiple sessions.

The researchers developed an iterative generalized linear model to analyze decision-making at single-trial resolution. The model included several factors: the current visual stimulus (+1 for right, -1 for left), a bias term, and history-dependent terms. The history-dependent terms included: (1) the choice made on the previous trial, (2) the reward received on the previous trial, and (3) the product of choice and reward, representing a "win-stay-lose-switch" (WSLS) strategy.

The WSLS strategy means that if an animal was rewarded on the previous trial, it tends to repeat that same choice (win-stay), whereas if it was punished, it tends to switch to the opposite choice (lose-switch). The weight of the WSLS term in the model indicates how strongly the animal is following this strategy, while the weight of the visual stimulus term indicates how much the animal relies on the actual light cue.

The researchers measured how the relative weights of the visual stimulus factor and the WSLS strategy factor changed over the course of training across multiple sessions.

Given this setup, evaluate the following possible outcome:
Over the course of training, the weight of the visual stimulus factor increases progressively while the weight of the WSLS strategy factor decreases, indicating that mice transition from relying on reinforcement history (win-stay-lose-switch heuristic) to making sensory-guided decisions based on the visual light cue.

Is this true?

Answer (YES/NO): YES